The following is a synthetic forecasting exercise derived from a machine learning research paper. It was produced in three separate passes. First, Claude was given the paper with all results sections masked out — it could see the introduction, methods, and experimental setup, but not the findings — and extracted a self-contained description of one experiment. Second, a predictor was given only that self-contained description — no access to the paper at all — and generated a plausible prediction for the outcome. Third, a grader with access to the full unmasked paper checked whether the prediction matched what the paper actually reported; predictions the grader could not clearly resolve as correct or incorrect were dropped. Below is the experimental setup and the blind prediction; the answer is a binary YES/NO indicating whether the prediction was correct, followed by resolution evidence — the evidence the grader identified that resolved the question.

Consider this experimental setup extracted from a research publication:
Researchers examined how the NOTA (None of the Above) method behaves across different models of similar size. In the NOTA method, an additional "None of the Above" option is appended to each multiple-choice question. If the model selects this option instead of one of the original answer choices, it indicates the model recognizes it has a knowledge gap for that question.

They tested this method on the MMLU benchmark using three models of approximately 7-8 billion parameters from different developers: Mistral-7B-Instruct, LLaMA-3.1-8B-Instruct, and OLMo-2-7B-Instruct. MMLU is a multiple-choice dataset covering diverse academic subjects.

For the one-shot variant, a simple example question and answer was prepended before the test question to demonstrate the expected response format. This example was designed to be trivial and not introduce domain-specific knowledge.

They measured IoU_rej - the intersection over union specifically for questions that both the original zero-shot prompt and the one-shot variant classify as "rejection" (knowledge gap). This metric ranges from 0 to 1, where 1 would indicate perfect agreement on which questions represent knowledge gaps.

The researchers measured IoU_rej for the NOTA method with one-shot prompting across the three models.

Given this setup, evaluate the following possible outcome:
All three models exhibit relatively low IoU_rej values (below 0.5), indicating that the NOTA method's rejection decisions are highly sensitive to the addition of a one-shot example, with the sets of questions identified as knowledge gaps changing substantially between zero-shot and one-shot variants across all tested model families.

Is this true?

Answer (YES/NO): YES